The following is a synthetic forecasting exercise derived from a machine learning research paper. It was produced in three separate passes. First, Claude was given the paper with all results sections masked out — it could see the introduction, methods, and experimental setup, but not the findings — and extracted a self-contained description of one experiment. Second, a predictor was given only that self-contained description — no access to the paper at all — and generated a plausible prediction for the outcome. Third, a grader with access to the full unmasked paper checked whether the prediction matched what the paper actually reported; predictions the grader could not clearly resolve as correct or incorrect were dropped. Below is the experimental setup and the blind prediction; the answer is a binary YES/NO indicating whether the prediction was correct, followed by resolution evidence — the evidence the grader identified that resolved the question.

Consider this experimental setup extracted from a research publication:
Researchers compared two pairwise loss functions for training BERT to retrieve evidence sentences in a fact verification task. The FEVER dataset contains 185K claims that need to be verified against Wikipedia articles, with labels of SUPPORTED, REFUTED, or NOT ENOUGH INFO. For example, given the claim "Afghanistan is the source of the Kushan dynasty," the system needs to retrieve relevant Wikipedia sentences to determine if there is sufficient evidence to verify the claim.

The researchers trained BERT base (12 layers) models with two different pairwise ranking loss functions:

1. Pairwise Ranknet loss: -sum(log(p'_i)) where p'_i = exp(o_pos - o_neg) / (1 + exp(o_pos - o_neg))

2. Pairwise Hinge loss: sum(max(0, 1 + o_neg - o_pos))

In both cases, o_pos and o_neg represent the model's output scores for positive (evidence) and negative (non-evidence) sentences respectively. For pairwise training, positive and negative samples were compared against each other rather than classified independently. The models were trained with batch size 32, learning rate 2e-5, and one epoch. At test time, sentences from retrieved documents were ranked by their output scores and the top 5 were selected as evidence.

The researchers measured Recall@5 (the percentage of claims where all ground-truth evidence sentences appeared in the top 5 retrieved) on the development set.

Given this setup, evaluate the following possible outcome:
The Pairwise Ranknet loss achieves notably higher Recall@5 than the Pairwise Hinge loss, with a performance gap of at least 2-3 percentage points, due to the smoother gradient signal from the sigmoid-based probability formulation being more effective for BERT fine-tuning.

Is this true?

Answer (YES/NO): NO